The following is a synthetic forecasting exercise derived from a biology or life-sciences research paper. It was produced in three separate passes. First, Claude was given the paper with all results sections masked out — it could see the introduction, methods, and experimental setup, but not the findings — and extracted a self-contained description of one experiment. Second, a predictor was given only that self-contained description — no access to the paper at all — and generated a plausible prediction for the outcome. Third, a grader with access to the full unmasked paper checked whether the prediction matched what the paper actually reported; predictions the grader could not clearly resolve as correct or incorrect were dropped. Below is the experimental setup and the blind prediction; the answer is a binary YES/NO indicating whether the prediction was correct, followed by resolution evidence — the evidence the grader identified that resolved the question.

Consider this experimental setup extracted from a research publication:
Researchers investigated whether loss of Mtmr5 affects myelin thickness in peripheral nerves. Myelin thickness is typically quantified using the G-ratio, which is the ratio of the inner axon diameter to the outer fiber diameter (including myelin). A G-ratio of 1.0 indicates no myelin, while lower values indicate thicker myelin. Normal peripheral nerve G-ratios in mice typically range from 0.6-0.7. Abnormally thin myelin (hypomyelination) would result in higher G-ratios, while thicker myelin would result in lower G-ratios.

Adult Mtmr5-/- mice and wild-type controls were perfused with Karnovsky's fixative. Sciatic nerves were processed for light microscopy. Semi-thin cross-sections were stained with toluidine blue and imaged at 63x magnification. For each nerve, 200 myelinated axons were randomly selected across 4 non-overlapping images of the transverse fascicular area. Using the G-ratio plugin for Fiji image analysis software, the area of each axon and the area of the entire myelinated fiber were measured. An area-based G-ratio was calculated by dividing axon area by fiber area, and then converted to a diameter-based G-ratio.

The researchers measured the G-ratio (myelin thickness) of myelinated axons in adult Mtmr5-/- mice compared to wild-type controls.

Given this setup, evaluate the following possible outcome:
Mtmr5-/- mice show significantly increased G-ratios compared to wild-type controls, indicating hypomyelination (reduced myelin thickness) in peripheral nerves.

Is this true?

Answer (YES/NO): NO